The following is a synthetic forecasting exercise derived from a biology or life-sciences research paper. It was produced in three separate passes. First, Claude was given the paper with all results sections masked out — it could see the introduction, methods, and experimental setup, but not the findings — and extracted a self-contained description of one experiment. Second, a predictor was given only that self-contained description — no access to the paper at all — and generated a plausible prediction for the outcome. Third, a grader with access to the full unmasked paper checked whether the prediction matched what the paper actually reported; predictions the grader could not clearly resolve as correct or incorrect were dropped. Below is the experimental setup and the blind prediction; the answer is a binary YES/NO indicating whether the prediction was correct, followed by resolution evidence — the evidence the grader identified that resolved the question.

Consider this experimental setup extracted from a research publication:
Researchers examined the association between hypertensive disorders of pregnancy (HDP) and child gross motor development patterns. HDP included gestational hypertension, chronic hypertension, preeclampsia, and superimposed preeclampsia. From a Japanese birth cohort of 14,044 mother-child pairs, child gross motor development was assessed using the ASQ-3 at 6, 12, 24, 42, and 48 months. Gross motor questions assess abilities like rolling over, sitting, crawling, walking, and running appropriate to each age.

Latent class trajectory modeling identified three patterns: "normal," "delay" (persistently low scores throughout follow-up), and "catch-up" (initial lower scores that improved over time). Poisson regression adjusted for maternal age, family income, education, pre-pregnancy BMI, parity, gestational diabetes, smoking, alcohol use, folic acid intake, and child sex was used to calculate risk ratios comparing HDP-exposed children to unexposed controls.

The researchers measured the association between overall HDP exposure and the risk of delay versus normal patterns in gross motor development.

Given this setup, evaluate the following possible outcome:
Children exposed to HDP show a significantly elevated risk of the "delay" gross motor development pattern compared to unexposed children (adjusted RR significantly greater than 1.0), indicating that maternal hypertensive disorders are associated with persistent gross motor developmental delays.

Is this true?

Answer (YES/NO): YES